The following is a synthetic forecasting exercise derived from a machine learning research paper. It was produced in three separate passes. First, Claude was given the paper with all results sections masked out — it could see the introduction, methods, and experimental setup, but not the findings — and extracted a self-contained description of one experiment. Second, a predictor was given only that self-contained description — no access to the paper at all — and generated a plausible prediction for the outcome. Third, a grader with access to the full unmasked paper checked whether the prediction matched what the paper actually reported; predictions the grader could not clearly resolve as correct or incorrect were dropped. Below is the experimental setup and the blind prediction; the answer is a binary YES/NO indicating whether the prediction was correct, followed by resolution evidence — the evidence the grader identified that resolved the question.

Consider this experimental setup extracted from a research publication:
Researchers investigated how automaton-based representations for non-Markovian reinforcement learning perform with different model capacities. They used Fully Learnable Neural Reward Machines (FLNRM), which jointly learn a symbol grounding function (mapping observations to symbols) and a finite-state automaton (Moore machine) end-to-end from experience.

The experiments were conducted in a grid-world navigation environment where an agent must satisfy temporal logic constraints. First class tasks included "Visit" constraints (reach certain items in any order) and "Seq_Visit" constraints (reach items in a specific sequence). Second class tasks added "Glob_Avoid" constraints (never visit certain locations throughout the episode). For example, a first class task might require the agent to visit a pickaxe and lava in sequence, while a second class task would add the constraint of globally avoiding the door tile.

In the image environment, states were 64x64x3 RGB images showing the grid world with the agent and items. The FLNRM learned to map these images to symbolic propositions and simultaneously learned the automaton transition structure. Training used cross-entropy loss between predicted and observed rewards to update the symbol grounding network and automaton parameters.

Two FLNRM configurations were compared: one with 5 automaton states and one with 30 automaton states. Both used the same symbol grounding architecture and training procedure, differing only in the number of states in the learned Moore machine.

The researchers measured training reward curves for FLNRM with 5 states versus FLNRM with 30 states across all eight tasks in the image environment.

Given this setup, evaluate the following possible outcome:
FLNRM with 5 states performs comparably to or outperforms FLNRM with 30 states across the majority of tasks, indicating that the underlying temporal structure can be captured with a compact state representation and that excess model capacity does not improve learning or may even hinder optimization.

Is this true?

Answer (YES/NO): YES